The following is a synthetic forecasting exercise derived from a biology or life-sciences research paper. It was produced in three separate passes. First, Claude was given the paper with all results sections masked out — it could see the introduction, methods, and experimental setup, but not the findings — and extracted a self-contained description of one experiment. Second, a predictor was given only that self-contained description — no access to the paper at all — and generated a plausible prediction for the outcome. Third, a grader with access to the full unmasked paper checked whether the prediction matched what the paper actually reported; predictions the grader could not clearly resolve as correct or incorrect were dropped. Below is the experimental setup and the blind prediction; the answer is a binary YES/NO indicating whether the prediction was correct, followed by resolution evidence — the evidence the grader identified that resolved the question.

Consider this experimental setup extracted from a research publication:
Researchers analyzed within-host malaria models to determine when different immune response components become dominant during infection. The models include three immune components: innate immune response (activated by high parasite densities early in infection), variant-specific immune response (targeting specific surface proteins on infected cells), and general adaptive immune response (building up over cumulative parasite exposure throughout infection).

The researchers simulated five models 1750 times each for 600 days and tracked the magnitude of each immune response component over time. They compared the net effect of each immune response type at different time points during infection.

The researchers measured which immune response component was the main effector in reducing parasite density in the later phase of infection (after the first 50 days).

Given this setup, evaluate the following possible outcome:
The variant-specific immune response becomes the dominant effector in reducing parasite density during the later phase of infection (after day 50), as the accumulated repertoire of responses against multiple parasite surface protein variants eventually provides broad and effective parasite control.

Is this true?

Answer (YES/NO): NO